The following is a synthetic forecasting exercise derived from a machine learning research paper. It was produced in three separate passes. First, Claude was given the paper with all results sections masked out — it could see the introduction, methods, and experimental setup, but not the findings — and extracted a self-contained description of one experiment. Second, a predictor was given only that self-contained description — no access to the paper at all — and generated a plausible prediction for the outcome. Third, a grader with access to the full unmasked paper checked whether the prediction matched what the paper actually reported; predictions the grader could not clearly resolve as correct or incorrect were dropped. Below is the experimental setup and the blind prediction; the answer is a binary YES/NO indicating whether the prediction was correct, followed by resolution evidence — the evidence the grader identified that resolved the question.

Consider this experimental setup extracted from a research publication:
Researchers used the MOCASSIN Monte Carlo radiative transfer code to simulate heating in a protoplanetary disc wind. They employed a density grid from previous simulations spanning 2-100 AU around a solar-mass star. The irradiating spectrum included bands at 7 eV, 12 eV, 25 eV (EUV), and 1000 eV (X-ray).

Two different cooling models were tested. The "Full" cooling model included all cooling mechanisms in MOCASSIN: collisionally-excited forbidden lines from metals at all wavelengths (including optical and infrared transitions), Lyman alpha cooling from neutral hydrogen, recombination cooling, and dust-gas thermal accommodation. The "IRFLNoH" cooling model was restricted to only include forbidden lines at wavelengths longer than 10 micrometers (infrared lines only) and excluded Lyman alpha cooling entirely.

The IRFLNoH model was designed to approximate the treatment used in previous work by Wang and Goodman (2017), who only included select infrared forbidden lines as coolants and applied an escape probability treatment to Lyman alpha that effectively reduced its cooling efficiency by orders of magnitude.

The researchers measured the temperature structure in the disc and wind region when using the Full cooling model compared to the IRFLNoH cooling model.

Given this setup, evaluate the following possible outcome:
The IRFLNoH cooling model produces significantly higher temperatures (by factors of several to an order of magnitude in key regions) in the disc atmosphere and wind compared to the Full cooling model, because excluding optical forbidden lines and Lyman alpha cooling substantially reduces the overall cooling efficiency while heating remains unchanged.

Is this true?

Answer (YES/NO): YES